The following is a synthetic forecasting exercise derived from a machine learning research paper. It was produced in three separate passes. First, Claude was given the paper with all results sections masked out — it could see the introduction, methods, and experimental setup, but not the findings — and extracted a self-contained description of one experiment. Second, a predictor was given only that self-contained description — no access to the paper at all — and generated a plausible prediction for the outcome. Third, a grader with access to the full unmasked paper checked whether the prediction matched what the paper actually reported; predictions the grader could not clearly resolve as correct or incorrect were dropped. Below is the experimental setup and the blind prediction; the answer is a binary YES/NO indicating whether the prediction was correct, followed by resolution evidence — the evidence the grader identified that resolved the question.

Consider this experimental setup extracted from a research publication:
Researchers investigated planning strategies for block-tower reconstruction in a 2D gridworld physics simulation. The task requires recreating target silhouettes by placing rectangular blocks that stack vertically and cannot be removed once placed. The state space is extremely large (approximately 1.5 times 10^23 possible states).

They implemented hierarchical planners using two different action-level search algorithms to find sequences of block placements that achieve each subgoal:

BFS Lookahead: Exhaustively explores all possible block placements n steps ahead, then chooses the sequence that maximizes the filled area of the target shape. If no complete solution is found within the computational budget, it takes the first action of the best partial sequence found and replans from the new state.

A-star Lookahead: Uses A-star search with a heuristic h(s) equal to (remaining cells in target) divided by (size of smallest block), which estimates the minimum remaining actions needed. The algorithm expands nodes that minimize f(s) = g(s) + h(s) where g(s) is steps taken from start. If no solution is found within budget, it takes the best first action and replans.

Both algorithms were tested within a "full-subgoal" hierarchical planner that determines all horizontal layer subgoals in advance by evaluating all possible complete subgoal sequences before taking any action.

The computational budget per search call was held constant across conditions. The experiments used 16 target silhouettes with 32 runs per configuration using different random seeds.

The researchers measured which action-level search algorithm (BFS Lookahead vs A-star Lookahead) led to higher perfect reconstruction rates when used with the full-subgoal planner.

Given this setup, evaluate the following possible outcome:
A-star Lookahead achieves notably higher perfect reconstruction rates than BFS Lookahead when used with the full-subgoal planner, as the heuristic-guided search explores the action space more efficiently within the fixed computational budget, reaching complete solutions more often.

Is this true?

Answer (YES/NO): NO